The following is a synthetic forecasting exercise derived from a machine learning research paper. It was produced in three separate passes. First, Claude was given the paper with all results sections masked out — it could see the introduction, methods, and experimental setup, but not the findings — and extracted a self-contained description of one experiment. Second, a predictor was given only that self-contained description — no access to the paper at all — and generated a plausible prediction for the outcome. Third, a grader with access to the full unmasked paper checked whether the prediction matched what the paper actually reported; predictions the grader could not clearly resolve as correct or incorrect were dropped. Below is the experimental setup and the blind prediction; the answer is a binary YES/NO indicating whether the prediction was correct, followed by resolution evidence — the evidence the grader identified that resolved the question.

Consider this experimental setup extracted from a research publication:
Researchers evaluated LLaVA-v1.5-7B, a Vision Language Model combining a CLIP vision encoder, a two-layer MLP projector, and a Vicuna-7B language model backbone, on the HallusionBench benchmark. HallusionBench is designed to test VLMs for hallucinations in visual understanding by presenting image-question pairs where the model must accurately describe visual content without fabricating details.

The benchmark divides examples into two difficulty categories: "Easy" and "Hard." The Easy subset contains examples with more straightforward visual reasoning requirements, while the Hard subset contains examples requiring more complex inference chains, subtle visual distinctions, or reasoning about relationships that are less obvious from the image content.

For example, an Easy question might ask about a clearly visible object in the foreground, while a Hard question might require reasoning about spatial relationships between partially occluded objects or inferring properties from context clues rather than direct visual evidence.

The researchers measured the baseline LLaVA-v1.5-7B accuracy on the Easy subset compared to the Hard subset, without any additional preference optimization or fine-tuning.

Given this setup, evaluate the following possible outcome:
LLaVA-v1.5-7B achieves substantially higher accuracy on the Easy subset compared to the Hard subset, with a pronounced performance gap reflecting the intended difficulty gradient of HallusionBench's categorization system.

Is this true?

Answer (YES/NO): NO